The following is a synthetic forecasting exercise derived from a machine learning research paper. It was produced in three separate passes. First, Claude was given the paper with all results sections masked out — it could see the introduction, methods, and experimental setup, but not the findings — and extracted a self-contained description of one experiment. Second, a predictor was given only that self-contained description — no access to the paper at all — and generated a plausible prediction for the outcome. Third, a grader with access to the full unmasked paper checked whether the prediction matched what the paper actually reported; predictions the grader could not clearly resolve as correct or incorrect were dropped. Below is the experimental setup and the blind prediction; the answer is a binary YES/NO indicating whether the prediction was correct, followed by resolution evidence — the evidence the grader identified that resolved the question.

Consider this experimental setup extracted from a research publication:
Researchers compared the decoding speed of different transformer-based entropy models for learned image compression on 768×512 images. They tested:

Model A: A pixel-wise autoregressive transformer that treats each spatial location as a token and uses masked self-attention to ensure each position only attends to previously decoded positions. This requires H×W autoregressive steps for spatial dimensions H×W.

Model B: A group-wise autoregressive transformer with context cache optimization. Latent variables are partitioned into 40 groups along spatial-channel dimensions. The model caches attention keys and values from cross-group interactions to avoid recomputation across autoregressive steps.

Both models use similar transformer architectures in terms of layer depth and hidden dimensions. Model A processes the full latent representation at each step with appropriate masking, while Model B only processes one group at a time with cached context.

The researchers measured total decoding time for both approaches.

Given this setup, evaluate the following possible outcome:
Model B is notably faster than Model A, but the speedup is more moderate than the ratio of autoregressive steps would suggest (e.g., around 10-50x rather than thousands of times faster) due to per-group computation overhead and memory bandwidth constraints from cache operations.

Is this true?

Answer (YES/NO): NO